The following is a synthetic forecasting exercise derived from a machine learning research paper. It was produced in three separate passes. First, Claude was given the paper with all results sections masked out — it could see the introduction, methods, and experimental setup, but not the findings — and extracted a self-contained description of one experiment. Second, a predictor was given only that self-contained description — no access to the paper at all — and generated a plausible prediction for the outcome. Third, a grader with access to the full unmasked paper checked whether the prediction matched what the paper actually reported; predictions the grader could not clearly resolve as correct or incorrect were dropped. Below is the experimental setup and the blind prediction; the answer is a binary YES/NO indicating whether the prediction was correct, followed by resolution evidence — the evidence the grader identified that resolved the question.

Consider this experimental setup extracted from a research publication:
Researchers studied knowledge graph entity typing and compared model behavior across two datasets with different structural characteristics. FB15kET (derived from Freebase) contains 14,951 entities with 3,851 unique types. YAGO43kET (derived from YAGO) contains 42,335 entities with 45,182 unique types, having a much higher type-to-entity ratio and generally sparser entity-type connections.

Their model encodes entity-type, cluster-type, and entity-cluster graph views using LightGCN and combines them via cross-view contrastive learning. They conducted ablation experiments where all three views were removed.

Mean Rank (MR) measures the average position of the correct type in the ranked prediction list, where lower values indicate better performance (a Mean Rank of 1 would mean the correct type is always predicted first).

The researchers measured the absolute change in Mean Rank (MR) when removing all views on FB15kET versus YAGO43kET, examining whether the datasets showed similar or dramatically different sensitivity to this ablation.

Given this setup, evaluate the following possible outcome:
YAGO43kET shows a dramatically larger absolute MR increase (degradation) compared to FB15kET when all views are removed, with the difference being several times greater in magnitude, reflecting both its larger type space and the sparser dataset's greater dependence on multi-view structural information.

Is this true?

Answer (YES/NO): YES